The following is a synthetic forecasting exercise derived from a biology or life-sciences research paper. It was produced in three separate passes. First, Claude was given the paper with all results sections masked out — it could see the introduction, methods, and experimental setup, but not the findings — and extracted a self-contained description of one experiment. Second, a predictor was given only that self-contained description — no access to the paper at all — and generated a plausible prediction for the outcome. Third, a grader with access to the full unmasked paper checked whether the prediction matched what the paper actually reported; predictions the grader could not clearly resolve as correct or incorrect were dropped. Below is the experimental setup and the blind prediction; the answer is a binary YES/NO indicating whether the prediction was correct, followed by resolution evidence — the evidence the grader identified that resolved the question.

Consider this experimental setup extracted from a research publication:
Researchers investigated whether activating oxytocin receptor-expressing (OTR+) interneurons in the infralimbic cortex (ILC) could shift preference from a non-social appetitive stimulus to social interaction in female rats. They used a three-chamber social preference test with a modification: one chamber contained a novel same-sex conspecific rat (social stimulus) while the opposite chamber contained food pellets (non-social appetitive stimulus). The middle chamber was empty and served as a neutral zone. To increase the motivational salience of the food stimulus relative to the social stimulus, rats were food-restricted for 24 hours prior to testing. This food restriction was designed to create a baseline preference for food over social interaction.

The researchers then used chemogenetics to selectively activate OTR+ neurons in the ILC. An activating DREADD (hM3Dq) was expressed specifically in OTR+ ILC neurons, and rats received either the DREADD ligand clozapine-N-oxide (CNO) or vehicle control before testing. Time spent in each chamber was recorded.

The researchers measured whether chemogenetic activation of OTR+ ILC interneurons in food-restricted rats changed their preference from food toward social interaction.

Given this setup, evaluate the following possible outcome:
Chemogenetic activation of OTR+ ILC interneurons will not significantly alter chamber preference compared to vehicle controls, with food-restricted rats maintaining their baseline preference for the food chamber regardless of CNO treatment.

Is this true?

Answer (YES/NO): NO